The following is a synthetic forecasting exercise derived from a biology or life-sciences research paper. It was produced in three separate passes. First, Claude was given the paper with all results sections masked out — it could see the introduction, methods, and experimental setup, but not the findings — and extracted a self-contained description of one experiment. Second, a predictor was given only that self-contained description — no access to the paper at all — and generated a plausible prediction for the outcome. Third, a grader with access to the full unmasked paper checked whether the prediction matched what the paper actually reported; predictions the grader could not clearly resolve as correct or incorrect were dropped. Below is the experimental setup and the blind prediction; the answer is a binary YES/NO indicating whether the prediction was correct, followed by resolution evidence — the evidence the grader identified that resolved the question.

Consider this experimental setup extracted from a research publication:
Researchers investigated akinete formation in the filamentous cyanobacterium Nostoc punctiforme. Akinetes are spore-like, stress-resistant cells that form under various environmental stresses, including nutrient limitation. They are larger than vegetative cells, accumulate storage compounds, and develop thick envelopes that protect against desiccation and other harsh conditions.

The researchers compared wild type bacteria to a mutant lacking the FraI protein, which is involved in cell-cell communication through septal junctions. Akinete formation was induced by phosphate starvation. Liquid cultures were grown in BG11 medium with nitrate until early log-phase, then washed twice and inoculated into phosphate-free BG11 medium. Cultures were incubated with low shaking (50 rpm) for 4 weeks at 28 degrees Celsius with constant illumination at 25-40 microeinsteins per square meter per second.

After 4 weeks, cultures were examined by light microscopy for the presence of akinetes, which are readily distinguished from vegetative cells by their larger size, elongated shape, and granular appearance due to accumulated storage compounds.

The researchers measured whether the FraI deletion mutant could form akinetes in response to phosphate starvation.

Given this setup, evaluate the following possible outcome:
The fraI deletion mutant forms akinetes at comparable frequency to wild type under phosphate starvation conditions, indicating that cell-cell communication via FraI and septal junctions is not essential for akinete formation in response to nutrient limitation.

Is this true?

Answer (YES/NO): NO